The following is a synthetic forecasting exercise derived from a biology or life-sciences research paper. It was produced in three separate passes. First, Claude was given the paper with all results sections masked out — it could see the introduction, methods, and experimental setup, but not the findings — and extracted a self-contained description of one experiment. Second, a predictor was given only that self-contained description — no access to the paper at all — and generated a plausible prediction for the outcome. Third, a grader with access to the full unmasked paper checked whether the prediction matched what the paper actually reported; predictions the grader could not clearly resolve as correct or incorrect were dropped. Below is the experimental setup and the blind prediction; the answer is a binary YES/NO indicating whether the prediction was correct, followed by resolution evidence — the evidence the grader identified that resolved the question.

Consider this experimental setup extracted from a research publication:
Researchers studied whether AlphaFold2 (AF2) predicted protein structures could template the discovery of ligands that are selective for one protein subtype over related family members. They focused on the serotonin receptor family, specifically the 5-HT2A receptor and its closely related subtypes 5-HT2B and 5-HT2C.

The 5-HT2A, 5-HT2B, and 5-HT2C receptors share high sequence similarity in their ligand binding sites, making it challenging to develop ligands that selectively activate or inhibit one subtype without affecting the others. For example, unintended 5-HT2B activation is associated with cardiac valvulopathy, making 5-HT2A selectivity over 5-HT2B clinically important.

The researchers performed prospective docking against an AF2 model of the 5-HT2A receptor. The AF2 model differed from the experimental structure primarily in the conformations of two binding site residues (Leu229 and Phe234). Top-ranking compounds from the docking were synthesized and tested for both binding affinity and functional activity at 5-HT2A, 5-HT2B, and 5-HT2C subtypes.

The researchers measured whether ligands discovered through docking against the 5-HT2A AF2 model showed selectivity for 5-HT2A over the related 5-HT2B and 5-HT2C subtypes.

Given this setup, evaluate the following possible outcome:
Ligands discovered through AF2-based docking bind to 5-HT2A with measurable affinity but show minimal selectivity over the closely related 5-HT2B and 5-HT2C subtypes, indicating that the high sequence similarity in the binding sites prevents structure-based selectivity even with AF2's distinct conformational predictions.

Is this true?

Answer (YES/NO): NO